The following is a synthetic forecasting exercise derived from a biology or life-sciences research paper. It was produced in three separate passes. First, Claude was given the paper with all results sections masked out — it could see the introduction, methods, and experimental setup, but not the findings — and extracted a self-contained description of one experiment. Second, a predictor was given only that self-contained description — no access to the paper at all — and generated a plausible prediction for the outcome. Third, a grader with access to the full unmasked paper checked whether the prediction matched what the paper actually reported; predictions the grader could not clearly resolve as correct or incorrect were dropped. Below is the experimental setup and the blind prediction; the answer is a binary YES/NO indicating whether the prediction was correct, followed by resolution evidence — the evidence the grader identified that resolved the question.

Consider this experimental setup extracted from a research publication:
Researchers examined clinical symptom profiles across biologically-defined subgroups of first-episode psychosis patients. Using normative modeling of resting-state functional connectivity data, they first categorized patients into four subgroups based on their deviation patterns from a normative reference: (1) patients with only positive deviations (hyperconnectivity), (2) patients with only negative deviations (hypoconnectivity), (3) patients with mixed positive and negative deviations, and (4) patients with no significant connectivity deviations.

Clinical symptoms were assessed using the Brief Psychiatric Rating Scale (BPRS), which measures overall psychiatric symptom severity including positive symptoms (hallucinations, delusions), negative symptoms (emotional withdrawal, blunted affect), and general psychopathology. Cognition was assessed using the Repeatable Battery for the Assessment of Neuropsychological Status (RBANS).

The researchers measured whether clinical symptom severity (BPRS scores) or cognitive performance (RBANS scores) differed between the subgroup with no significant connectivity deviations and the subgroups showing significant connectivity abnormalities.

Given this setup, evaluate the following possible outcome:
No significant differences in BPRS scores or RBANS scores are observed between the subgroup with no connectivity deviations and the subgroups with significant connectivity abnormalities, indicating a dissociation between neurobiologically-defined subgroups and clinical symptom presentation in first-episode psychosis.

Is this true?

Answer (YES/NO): YES